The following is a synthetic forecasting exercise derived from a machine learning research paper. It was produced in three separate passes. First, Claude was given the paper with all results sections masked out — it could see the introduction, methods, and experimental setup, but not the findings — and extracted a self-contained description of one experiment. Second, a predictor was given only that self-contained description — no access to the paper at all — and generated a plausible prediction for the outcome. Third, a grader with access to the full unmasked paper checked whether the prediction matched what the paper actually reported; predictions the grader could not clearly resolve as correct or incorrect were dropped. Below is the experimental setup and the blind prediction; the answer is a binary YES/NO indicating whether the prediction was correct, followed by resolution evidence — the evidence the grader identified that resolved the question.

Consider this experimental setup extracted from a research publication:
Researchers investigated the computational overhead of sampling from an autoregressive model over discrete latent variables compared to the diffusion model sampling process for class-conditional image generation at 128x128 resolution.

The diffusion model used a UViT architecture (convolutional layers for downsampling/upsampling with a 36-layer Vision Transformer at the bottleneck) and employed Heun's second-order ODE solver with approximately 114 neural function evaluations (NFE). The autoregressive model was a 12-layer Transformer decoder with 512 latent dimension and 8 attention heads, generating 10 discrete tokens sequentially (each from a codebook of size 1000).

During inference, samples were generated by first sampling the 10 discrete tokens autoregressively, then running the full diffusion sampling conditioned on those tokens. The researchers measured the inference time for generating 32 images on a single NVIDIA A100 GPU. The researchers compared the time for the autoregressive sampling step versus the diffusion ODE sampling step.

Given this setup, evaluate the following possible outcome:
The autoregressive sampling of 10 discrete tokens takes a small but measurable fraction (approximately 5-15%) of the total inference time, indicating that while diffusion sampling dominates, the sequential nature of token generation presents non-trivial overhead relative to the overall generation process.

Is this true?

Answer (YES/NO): NO